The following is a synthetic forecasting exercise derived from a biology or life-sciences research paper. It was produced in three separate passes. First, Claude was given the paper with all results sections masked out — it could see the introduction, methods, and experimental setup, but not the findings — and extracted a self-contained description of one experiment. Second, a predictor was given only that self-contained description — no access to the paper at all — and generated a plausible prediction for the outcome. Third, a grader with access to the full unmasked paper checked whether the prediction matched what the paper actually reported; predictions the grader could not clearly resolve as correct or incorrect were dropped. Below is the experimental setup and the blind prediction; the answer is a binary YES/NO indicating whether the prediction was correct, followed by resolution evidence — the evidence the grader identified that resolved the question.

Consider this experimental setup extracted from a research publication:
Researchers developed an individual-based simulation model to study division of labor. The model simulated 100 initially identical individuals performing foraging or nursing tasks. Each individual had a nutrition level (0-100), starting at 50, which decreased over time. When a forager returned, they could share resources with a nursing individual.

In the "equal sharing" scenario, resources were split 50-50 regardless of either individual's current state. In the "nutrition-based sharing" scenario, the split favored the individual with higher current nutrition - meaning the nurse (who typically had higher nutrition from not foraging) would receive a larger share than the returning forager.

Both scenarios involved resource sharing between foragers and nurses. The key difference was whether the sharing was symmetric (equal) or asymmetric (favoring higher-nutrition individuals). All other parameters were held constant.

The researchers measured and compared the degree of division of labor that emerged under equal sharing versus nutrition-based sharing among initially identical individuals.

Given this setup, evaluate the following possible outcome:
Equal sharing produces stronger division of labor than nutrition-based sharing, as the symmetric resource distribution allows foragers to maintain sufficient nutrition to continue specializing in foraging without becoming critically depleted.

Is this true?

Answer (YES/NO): NO